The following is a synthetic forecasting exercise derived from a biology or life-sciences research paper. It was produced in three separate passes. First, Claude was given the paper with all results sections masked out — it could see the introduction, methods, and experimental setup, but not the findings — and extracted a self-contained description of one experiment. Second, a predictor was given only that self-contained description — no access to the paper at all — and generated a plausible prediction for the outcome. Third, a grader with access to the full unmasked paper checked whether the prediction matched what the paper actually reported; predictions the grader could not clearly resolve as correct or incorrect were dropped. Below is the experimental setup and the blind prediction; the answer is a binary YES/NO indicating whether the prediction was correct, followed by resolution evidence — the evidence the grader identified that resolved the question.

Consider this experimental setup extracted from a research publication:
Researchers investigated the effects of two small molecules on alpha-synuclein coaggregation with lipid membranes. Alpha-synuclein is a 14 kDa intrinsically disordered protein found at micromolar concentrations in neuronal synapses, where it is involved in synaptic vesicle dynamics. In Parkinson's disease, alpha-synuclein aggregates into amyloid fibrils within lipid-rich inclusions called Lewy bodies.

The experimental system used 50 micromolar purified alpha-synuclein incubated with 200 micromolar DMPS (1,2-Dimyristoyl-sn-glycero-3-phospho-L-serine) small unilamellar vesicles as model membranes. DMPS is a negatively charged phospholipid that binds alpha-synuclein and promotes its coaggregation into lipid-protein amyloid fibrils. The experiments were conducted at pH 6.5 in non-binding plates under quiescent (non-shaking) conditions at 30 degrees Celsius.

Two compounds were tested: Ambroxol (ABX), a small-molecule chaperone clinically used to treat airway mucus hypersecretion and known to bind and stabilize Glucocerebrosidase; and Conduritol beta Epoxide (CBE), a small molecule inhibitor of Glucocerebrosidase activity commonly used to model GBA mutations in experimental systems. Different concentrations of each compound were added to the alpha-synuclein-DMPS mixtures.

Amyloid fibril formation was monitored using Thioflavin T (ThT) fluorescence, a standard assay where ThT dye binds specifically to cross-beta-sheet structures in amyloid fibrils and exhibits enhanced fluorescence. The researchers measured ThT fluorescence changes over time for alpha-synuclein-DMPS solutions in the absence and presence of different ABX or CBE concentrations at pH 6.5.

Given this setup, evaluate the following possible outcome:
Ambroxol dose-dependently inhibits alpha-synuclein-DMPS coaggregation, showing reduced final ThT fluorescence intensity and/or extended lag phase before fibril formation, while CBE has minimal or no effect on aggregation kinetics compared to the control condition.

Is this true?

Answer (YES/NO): YES